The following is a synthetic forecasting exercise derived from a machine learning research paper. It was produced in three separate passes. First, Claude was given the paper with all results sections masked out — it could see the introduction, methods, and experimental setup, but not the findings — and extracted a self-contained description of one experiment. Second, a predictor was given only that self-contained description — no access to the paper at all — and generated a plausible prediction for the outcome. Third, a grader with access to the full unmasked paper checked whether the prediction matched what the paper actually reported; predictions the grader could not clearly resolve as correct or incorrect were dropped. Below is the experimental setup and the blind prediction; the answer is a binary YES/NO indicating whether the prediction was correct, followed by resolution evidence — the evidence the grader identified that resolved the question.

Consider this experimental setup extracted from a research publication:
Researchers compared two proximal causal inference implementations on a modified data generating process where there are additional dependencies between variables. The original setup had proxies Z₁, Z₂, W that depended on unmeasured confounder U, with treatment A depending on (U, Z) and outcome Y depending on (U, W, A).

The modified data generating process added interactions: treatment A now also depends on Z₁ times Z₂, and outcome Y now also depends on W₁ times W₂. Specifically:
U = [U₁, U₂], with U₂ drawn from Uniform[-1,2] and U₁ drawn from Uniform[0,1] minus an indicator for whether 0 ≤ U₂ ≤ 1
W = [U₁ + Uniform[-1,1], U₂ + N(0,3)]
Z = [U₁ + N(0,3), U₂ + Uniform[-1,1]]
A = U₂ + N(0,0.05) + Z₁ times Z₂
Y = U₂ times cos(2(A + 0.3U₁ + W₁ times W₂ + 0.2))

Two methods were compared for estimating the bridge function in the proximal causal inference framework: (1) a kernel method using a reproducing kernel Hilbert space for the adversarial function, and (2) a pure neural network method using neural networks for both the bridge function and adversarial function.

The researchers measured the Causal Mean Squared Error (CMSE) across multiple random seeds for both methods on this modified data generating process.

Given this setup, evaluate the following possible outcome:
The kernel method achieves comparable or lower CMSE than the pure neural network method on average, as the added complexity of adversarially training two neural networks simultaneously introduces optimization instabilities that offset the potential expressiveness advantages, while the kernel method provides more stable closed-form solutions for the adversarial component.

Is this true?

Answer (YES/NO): YES